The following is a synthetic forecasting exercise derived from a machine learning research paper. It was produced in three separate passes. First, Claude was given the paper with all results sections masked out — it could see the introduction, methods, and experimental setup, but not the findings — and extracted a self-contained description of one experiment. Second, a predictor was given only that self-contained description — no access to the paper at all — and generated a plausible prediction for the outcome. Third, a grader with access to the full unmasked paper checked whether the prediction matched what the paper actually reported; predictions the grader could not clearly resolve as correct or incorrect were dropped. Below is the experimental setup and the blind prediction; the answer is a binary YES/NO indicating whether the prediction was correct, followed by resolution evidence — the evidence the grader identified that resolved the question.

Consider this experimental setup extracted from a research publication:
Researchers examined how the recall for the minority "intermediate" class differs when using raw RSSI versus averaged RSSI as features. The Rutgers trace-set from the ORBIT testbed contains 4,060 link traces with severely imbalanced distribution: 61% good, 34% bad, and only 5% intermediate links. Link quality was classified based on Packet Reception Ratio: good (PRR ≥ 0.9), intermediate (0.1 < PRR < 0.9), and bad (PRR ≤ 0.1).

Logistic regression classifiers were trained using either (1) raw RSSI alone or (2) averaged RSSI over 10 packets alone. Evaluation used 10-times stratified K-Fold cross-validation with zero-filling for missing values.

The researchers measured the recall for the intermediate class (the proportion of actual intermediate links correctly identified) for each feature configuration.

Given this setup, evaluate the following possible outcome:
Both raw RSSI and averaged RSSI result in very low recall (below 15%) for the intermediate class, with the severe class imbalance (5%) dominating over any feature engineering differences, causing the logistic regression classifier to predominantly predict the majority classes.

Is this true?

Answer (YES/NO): NO